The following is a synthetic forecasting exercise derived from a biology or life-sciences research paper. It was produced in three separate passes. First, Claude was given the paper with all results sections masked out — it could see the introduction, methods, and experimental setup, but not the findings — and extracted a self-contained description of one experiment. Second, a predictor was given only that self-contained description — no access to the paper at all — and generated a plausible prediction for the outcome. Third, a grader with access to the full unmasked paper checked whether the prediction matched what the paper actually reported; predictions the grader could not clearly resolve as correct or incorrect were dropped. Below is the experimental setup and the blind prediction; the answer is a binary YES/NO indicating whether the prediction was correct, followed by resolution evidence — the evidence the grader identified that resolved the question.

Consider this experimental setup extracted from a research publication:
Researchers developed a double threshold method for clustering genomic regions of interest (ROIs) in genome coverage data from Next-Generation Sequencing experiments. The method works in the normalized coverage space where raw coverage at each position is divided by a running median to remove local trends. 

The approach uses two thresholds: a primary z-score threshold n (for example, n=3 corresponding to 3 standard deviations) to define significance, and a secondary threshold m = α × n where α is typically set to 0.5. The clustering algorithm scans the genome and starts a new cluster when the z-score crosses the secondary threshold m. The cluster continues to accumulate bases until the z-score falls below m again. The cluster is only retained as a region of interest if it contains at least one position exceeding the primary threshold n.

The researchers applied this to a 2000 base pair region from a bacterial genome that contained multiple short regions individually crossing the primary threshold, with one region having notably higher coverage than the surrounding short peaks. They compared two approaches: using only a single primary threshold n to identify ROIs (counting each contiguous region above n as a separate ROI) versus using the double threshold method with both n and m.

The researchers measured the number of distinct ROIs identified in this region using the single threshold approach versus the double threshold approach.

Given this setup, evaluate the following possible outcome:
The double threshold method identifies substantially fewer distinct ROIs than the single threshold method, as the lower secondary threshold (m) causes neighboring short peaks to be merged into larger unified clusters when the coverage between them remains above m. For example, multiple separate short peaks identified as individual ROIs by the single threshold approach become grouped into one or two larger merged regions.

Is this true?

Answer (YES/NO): YES